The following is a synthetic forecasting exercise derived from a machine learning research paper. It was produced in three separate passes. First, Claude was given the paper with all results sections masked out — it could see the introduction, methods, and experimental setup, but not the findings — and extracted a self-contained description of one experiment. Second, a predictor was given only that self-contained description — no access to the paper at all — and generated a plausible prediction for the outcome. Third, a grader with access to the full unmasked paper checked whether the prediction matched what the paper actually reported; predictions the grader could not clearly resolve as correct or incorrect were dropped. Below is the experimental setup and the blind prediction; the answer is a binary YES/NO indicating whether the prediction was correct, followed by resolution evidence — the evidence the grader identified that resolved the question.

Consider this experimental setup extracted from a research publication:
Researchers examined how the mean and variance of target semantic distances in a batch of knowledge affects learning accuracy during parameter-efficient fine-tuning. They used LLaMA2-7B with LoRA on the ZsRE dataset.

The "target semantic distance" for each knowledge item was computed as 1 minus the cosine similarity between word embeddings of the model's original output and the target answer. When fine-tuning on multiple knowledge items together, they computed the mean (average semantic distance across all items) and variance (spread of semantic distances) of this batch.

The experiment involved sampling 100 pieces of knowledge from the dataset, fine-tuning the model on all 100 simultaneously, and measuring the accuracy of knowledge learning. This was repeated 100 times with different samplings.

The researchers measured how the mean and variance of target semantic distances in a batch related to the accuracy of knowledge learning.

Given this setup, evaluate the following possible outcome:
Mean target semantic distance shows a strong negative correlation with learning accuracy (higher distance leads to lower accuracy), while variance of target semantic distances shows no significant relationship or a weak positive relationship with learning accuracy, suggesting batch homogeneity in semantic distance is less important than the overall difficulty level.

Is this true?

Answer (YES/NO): YES